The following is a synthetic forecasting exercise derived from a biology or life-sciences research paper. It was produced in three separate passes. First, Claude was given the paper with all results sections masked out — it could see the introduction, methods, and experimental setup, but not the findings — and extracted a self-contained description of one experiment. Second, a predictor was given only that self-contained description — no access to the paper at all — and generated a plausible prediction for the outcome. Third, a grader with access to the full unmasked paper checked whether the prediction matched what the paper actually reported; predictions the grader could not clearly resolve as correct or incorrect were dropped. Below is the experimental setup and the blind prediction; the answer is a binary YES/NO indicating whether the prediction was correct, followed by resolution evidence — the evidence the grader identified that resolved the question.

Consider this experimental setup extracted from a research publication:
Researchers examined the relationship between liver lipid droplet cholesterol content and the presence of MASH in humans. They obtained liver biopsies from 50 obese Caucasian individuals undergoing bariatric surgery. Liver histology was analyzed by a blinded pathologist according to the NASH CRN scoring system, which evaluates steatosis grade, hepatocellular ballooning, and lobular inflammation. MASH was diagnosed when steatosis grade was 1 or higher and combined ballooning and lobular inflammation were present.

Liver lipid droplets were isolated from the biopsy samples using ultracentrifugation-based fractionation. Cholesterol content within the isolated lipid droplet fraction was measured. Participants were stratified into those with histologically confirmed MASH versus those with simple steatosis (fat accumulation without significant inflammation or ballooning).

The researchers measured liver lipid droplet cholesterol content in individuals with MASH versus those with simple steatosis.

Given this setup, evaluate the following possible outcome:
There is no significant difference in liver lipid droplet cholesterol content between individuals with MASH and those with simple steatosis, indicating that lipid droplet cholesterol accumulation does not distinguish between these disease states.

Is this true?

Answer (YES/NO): NO